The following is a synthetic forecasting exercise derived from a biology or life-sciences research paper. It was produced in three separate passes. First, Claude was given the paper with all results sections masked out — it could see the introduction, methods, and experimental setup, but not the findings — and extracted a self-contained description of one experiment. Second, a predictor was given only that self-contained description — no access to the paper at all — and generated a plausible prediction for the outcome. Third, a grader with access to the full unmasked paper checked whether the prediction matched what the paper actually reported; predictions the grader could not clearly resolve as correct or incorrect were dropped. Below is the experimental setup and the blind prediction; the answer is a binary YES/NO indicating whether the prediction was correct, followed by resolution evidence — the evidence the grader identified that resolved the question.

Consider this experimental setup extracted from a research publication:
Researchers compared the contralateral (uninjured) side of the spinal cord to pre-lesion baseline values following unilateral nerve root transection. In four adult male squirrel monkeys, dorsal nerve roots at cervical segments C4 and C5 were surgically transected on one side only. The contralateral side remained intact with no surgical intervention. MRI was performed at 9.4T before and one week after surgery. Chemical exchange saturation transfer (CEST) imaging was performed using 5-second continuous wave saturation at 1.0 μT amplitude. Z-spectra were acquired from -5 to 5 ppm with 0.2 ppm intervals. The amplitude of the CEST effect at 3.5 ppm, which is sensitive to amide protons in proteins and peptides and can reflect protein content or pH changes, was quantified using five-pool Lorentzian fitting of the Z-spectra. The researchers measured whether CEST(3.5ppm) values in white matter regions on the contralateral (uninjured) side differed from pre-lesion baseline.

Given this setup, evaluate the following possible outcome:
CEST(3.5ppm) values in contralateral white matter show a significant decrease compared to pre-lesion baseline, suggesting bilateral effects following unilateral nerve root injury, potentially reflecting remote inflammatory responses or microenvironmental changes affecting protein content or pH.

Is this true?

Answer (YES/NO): NO